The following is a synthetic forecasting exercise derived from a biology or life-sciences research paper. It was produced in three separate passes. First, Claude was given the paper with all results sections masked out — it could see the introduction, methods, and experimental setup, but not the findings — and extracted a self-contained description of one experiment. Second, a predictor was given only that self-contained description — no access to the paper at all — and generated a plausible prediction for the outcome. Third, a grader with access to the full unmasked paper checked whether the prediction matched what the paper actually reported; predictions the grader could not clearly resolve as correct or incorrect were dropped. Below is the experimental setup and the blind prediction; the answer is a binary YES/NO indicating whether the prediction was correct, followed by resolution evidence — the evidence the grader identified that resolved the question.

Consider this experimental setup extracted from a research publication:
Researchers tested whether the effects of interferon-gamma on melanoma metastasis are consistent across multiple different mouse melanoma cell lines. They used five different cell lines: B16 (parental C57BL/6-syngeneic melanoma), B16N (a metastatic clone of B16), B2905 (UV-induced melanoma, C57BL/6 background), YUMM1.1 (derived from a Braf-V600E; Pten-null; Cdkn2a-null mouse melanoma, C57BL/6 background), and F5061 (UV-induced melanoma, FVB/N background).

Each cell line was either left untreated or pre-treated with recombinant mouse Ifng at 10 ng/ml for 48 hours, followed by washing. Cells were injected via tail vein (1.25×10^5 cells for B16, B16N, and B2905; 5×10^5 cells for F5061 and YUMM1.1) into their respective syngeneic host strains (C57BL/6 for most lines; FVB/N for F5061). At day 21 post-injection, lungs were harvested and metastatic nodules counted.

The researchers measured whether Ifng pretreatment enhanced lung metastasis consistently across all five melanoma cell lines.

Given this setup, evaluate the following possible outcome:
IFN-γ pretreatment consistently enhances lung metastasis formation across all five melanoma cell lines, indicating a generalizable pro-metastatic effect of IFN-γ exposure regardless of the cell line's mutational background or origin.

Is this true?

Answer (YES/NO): YES